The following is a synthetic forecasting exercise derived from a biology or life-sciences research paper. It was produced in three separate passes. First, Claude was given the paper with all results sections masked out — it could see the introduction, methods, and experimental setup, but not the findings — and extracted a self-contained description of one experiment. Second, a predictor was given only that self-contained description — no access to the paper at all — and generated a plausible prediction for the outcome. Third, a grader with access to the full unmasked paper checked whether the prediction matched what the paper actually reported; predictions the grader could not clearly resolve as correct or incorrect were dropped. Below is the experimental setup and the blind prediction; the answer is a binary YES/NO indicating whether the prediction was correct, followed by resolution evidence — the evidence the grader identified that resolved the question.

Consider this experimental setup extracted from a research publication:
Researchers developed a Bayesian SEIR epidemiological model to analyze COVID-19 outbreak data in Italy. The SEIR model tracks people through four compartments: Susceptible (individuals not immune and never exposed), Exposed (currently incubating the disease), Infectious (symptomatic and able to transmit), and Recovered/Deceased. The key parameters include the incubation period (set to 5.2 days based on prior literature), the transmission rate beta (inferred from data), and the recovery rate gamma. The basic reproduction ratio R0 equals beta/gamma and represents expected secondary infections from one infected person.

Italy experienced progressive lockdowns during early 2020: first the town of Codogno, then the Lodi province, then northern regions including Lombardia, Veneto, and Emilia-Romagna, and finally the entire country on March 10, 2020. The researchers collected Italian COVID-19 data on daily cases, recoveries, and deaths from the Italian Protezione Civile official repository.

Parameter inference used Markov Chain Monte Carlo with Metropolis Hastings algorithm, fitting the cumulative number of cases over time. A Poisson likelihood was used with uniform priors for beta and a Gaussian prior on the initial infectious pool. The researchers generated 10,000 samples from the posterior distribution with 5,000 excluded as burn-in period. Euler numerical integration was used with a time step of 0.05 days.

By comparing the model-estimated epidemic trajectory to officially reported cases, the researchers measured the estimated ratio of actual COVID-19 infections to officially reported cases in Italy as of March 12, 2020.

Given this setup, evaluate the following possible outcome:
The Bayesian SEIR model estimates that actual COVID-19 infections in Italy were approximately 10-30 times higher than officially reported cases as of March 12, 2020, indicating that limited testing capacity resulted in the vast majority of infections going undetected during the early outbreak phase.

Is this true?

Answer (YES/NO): NO